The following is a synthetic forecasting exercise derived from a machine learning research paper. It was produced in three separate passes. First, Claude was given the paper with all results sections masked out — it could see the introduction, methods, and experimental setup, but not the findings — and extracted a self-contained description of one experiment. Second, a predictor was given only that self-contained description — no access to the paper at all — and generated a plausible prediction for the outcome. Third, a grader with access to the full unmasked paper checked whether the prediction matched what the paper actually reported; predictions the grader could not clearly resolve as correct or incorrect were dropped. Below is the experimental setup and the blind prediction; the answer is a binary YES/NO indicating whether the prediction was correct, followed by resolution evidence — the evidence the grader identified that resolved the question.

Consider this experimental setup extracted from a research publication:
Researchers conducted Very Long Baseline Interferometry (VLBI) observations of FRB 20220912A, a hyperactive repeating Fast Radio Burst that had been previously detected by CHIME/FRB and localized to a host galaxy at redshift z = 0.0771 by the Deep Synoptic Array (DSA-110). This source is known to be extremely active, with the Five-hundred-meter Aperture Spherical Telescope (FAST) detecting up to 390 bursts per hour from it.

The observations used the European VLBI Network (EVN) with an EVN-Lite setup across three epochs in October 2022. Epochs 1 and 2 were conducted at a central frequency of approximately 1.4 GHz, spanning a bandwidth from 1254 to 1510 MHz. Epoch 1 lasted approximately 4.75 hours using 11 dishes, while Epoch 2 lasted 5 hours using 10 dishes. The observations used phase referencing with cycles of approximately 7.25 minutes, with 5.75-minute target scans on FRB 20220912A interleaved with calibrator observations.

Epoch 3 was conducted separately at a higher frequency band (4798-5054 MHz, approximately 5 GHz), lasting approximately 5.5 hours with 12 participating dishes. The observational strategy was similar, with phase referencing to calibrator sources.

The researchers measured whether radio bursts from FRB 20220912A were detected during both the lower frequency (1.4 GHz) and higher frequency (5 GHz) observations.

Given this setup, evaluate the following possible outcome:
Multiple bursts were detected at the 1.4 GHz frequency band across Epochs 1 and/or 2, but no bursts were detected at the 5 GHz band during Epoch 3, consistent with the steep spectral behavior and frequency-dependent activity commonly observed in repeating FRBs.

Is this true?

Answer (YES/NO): YES